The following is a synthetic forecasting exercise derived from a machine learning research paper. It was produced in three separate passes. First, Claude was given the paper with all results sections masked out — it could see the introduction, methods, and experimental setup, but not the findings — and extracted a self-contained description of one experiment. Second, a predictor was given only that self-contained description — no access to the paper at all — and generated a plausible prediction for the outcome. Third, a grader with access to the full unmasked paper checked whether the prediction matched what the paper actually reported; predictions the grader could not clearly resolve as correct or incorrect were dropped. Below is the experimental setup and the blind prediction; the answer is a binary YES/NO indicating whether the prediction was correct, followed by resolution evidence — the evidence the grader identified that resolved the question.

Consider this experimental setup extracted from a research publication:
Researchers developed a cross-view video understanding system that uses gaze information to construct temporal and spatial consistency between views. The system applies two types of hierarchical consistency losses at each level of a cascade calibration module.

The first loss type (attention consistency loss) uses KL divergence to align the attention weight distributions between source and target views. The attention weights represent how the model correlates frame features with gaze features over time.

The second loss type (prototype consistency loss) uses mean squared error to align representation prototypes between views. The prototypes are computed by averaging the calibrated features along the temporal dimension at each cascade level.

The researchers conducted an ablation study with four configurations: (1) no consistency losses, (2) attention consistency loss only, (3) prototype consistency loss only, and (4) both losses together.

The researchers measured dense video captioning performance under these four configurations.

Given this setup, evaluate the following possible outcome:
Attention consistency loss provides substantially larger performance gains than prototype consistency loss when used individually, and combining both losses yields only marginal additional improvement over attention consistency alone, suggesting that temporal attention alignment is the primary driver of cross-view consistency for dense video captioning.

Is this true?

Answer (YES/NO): NO